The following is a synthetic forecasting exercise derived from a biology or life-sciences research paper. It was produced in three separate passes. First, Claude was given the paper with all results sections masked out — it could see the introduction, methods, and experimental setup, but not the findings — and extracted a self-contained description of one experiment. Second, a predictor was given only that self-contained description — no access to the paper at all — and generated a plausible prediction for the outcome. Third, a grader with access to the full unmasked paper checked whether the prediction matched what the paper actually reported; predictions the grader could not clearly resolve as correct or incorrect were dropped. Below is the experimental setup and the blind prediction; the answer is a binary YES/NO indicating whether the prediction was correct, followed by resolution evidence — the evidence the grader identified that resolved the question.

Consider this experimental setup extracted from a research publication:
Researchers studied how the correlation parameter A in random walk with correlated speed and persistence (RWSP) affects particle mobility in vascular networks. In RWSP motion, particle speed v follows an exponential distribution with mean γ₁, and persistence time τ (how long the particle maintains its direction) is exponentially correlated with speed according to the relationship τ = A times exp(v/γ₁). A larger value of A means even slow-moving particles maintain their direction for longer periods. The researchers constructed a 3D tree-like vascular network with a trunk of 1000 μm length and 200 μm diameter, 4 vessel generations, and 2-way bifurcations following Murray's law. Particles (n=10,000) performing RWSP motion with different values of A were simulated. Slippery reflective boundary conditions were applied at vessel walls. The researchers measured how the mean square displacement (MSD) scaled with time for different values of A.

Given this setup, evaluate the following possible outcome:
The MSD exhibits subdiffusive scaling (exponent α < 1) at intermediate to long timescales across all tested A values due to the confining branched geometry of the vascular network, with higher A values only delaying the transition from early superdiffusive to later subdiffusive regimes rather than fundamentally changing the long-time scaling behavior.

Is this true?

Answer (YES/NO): NO